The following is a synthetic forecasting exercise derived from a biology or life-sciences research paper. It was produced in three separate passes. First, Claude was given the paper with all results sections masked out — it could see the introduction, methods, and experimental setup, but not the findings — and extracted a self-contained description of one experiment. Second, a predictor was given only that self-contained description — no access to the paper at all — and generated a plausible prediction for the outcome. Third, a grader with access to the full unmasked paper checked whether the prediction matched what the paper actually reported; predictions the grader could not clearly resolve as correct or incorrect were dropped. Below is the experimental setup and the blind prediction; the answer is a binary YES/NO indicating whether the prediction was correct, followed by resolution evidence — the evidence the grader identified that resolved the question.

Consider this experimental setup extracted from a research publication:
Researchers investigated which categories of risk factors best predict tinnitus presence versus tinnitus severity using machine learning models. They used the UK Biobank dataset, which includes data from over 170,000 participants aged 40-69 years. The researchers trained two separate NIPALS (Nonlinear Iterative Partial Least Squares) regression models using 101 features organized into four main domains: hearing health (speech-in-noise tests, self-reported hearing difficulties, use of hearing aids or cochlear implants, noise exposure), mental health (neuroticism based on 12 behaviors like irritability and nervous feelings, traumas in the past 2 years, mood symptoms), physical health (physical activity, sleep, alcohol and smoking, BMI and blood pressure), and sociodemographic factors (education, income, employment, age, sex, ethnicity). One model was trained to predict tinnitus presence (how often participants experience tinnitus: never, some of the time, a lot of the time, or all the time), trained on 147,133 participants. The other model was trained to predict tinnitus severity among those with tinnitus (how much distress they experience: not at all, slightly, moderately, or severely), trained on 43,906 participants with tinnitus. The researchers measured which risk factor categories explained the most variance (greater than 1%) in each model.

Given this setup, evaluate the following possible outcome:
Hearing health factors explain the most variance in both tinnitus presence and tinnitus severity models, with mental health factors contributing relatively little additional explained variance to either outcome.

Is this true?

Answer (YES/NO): NO